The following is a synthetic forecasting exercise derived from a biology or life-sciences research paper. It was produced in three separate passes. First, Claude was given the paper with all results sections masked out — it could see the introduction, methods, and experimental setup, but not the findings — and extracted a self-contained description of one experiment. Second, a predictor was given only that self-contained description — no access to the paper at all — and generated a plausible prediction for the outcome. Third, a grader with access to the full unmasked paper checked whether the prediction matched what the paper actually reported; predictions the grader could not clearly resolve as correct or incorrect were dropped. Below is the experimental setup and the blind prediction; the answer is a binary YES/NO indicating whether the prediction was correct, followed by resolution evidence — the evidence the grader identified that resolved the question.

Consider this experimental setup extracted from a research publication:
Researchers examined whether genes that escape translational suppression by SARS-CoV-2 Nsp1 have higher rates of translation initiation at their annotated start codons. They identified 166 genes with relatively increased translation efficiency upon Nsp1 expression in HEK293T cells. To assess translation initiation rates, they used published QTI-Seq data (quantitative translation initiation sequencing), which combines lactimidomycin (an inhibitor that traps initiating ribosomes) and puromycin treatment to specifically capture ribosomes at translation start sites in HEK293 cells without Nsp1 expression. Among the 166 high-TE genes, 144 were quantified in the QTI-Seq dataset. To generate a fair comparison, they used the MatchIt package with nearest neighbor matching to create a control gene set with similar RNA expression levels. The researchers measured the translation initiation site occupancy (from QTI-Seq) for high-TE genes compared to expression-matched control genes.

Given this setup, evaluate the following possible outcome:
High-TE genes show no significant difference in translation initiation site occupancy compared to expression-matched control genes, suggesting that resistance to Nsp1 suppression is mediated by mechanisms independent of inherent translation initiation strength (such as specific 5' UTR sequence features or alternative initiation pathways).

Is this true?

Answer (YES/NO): NO